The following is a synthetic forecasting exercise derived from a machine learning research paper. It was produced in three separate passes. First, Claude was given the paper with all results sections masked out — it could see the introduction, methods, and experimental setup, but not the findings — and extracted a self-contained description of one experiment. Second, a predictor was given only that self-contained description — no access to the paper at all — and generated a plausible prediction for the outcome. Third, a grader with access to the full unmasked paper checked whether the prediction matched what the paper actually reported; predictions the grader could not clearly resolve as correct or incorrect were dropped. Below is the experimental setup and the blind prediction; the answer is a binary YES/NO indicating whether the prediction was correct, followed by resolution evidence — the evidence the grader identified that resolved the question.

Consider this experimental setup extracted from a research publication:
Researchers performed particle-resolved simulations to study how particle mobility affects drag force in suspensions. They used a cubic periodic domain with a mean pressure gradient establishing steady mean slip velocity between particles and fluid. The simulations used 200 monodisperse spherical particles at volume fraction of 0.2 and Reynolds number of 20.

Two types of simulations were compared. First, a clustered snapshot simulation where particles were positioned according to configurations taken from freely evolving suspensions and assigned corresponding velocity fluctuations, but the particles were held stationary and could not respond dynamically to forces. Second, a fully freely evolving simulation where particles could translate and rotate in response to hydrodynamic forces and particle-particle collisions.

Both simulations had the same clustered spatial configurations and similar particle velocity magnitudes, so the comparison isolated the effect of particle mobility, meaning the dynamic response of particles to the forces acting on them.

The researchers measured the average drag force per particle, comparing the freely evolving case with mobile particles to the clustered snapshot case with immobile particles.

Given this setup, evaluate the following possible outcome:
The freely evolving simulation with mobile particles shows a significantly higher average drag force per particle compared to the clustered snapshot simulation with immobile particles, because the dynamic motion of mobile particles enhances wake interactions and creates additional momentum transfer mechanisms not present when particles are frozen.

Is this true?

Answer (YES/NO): NO